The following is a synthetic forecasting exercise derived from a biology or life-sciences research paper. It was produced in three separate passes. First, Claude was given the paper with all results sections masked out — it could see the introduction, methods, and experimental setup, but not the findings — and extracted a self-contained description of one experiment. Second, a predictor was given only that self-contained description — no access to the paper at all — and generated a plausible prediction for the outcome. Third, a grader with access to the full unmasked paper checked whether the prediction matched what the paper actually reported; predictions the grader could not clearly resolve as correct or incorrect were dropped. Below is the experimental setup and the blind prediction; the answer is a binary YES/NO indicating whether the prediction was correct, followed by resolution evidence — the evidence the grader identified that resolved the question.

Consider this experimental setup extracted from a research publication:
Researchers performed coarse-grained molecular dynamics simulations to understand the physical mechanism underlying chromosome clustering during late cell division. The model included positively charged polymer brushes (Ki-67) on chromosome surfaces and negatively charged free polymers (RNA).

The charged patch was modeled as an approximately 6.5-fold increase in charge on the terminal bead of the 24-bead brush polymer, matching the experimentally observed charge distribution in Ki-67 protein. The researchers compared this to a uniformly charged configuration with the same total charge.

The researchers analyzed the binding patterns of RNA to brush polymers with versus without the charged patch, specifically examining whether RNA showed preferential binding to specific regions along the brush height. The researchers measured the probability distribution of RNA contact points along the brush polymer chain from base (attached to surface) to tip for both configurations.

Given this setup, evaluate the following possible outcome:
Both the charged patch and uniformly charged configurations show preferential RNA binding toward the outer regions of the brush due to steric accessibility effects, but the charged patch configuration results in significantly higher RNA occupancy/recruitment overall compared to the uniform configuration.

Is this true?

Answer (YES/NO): NO